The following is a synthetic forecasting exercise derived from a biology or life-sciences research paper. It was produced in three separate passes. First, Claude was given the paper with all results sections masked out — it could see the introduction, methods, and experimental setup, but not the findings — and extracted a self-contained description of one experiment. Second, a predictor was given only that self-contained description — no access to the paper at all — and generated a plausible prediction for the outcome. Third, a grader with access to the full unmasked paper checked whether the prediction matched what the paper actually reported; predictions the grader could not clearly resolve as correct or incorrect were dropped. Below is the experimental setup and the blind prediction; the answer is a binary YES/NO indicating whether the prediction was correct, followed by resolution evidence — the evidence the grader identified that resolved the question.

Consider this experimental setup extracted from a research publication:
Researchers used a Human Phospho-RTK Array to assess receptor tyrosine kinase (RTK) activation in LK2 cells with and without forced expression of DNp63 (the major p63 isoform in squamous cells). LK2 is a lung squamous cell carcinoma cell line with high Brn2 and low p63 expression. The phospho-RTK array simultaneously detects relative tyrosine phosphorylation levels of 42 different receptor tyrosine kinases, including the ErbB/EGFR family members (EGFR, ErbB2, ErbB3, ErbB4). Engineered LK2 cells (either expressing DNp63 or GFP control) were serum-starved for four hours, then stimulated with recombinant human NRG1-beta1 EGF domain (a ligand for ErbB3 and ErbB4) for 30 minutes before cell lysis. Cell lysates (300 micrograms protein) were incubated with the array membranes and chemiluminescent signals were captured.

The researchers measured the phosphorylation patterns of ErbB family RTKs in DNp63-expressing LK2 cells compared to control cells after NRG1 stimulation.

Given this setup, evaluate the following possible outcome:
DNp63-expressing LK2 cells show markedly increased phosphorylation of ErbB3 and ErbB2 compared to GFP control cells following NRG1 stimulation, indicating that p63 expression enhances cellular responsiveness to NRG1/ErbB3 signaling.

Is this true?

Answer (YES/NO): NO